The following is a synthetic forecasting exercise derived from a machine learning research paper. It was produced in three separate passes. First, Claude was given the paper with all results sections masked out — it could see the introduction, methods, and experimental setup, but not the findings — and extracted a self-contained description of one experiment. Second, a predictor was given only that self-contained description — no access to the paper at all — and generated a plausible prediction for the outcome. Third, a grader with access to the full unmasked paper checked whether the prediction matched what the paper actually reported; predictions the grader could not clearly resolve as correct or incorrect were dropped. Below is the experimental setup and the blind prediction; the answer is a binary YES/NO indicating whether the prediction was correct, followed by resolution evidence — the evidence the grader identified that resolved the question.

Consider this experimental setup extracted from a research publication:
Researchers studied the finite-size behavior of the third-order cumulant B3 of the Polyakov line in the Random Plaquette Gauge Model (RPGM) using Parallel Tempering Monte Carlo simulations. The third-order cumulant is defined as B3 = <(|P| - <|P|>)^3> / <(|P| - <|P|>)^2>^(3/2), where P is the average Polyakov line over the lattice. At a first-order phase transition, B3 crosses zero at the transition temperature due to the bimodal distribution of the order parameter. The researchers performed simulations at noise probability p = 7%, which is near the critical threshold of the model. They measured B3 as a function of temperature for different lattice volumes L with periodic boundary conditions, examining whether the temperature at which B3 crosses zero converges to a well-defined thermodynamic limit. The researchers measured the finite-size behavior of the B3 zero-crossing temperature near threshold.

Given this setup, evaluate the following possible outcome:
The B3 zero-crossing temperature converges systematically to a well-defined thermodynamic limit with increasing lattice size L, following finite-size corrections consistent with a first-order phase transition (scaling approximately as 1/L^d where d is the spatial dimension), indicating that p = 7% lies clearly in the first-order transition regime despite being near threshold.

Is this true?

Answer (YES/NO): NO